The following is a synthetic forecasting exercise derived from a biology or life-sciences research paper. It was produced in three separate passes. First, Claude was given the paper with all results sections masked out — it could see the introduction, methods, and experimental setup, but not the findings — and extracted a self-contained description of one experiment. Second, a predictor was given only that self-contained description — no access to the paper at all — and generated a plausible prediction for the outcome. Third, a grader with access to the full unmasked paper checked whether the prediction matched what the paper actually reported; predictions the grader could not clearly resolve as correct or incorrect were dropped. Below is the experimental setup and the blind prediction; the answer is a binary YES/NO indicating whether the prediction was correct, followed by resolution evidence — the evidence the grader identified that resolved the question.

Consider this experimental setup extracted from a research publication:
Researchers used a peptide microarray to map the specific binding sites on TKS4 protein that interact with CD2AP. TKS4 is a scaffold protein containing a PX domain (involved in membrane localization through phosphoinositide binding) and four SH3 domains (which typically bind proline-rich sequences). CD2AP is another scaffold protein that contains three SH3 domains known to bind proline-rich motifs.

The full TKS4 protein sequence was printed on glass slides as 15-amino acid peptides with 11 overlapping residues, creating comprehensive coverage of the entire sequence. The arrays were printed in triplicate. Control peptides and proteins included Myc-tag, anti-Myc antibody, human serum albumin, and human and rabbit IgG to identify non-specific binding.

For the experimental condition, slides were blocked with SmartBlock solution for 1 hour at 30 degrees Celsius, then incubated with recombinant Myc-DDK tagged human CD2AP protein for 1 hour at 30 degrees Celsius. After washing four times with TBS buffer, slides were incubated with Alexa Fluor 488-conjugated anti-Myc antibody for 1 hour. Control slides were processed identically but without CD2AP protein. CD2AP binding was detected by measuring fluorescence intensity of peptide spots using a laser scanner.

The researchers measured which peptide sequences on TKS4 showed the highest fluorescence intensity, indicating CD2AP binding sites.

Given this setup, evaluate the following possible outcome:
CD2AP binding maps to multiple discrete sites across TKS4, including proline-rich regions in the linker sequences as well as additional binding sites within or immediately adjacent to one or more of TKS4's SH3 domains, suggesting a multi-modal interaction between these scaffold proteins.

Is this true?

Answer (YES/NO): NO